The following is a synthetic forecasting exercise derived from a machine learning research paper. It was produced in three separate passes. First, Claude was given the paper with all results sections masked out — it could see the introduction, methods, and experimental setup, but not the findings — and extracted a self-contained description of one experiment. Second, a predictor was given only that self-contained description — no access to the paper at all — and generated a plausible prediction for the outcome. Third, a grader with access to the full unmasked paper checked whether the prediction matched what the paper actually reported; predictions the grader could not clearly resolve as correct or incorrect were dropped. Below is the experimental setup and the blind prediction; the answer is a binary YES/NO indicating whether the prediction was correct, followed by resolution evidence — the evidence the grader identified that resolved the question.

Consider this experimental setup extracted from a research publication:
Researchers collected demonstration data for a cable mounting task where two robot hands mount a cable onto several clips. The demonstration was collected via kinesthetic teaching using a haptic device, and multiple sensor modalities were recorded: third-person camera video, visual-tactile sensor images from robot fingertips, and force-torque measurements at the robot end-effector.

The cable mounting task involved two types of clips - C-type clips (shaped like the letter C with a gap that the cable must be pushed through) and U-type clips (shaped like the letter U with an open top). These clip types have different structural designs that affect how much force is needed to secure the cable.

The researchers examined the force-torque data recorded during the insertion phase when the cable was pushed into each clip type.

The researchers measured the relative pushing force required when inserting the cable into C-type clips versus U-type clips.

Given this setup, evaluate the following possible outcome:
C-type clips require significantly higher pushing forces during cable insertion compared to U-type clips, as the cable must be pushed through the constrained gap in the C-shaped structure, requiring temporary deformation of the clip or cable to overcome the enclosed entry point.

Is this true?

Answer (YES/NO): YES